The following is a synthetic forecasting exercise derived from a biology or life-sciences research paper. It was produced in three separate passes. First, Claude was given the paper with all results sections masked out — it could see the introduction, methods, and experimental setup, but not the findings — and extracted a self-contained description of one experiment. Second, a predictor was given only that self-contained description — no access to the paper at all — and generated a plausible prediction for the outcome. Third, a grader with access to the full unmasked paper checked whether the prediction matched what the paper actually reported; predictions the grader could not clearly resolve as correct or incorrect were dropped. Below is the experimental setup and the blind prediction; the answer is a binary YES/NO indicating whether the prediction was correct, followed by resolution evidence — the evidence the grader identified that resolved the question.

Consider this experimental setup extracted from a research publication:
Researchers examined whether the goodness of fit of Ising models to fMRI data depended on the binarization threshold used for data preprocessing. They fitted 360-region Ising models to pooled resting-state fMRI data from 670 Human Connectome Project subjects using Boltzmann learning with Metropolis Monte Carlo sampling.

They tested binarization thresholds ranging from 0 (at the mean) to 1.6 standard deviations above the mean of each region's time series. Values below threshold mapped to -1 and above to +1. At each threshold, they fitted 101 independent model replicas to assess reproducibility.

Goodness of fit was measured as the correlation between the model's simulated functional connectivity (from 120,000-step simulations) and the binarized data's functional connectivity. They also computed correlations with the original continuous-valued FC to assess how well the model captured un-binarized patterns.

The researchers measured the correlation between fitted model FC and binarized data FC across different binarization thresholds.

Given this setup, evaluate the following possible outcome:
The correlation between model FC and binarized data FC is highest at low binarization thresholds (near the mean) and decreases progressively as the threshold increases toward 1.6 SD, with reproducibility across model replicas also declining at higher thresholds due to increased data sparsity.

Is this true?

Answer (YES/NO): NO